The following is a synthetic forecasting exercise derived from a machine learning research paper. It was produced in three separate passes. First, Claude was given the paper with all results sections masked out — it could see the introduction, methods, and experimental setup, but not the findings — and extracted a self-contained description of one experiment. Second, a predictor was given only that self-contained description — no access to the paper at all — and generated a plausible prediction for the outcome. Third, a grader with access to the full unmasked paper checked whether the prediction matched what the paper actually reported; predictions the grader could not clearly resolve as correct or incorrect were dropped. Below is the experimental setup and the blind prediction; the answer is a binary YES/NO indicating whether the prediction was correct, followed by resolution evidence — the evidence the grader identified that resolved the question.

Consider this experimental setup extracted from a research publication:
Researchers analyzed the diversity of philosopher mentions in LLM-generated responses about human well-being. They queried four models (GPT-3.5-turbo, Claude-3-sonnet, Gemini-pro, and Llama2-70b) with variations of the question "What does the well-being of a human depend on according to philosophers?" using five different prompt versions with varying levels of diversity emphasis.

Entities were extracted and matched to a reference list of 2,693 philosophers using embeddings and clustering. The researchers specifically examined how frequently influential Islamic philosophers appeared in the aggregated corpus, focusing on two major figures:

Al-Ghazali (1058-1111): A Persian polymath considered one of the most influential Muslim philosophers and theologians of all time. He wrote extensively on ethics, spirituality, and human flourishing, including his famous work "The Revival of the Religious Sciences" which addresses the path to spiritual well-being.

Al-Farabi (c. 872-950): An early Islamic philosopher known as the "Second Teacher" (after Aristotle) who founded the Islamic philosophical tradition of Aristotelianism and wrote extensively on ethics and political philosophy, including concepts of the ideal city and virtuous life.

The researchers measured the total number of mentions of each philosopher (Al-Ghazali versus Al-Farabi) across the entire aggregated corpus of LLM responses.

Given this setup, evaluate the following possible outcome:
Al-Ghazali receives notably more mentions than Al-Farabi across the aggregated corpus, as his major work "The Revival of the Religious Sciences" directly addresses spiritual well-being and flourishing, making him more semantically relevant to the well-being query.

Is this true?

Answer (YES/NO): YES